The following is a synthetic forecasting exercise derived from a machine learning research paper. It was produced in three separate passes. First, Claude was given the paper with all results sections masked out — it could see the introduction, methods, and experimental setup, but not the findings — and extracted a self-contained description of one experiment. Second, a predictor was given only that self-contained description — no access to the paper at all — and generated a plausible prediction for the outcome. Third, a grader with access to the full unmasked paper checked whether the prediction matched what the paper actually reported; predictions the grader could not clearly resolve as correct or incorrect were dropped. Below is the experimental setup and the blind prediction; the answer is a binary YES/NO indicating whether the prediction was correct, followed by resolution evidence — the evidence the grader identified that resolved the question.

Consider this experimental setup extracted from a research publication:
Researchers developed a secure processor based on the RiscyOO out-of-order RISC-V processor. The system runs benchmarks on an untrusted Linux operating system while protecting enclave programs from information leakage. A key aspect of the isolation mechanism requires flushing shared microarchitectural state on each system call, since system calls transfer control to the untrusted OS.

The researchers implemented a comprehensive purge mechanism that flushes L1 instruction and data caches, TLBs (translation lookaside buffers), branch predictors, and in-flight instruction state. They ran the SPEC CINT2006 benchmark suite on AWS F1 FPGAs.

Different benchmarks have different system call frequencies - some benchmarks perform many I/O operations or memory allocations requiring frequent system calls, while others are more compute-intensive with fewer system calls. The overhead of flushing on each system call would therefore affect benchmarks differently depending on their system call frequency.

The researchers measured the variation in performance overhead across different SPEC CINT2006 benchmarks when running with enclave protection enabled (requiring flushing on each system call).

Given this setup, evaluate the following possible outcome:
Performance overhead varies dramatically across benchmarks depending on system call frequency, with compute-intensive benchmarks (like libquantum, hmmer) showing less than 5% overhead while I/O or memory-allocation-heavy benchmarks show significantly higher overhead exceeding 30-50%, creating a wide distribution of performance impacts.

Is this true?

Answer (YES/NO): NO